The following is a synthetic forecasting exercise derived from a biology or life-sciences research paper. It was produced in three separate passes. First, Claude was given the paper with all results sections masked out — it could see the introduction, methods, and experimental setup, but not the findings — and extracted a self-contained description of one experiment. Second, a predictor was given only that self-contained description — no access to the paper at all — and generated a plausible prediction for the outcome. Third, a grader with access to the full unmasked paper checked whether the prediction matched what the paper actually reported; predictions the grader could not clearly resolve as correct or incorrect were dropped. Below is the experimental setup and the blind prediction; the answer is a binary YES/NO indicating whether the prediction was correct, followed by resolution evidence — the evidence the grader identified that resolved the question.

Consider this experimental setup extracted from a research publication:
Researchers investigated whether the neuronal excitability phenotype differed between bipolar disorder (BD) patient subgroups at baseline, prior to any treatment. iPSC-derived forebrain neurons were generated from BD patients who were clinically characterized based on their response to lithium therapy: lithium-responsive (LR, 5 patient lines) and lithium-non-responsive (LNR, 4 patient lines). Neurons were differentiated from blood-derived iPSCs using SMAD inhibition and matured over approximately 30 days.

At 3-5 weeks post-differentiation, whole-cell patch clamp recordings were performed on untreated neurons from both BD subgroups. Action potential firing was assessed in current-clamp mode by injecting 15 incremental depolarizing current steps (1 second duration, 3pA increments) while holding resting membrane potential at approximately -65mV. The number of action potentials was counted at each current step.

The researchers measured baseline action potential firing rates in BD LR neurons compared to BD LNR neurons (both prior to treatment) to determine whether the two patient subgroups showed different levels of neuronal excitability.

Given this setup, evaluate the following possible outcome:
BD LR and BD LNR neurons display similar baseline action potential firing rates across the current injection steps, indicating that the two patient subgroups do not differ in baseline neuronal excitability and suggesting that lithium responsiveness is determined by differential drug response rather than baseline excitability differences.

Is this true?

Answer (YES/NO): YES